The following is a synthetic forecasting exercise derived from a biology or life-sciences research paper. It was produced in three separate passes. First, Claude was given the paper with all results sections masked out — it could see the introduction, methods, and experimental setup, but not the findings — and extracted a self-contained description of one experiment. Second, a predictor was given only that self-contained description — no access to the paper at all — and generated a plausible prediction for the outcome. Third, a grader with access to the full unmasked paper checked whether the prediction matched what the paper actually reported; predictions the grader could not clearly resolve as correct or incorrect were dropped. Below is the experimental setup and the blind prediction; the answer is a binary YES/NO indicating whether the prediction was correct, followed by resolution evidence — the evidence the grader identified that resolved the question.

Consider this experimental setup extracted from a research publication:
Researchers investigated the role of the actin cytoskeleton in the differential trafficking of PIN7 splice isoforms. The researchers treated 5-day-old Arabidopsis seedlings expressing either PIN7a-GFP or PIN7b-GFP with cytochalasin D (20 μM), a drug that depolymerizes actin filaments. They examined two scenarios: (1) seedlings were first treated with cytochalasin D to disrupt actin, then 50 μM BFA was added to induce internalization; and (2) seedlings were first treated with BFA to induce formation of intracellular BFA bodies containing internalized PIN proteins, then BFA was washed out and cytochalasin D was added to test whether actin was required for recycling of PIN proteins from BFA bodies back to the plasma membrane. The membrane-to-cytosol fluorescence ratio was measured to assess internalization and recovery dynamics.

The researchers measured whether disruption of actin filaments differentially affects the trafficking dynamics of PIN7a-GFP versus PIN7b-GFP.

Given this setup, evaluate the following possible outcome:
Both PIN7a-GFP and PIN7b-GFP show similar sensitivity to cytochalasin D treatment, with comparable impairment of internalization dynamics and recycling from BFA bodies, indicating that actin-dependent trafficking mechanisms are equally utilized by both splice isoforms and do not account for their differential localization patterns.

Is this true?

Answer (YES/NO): NO